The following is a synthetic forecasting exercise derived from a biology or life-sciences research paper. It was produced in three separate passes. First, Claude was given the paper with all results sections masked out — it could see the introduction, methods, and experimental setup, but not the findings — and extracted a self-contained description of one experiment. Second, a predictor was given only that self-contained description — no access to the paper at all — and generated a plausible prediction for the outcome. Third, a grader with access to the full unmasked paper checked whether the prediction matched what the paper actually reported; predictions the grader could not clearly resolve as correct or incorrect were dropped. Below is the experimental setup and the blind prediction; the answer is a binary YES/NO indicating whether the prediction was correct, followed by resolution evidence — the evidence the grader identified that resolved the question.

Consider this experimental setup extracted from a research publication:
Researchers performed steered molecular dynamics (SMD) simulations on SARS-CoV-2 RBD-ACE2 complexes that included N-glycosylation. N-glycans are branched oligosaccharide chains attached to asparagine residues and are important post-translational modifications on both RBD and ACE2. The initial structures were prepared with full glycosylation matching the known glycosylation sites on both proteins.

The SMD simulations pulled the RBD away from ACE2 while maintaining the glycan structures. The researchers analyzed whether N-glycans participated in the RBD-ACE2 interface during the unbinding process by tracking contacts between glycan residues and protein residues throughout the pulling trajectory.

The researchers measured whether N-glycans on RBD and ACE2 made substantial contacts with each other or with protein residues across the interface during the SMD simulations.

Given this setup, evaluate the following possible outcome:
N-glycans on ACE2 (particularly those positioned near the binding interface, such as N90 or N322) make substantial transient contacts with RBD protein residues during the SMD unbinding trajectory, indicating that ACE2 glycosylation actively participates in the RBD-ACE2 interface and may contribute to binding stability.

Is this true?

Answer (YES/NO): YES